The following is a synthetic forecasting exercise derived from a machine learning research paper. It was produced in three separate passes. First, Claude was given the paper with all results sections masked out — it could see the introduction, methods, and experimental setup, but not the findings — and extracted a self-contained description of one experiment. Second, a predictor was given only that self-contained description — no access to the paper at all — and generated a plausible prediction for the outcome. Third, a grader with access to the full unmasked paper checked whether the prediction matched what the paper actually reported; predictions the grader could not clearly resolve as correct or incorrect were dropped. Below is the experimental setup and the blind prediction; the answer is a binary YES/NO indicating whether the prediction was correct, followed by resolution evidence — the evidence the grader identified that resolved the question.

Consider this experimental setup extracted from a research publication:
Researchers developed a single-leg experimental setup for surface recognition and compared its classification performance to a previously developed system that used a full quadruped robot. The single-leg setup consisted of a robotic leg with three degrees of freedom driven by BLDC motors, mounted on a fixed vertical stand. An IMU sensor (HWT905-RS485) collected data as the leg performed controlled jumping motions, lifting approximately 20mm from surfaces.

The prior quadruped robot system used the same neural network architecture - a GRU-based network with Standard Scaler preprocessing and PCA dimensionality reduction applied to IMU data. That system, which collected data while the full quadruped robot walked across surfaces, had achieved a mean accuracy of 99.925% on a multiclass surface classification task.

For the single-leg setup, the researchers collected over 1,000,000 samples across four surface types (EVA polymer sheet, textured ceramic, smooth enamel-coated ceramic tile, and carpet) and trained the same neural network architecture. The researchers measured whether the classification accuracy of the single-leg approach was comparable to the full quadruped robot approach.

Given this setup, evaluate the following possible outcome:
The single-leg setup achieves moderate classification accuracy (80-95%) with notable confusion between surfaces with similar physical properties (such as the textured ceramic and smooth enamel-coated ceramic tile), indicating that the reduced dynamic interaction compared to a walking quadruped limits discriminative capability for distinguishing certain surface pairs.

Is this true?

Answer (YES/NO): NO